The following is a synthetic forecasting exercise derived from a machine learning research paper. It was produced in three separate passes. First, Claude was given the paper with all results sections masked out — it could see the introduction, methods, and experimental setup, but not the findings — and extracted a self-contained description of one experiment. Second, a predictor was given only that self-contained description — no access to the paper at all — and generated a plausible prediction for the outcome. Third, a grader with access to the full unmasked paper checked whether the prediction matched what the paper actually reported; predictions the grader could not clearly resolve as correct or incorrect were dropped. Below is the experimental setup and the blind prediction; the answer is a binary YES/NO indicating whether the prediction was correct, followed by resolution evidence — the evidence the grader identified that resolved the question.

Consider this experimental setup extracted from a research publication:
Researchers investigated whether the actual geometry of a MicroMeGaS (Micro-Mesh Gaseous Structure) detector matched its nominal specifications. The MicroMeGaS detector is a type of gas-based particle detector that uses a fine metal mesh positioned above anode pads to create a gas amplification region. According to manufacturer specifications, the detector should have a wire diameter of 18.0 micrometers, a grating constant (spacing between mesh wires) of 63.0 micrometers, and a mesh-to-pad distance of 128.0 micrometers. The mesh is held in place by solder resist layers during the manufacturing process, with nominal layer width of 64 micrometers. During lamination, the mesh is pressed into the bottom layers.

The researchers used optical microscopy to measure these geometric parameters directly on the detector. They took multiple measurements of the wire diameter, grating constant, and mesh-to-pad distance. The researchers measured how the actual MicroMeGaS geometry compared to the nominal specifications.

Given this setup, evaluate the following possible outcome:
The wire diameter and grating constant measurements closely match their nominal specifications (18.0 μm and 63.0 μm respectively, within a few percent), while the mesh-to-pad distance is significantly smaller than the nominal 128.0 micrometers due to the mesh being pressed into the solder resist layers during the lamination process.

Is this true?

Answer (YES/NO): NO